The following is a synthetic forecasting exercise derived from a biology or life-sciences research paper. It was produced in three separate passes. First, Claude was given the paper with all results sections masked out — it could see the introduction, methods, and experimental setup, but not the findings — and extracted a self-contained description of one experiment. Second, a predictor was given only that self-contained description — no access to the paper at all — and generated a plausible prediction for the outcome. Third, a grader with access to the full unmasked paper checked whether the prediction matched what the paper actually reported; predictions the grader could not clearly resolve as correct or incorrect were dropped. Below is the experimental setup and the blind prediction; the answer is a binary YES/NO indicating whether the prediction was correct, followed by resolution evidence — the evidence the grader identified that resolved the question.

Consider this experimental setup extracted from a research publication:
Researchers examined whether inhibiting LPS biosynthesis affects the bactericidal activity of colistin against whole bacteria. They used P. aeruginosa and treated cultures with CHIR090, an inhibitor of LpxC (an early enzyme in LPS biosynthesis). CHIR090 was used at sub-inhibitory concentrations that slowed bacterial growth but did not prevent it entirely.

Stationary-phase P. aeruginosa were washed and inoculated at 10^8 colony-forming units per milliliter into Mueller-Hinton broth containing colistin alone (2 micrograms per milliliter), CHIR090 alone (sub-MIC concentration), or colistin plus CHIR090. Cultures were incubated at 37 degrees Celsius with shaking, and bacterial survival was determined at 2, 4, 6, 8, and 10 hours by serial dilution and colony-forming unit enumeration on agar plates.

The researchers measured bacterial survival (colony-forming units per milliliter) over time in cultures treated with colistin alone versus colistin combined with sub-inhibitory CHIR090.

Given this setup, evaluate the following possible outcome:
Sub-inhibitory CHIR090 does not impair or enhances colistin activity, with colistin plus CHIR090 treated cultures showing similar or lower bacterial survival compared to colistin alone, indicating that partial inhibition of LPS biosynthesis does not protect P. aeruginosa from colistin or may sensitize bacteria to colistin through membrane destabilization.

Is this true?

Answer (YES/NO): NO